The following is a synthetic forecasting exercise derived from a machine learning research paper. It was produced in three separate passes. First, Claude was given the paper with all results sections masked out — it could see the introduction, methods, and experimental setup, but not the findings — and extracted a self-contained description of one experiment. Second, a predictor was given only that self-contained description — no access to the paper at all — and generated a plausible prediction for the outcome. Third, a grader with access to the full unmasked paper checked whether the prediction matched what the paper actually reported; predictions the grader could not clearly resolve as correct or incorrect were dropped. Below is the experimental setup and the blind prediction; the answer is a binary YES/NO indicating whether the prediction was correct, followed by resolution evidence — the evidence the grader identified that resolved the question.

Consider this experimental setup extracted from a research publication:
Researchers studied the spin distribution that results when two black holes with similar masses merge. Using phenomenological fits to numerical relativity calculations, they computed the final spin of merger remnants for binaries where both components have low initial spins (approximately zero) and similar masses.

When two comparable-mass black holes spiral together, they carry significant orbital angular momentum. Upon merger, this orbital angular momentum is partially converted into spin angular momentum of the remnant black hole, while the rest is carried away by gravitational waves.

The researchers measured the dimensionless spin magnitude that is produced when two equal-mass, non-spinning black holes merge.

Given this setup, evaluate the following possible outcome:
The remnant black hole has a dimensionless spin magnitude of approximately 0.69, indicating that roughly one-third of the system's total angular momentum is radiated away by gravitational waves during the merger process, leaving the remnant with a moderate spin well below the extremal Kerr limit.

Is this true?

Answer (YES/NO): YES